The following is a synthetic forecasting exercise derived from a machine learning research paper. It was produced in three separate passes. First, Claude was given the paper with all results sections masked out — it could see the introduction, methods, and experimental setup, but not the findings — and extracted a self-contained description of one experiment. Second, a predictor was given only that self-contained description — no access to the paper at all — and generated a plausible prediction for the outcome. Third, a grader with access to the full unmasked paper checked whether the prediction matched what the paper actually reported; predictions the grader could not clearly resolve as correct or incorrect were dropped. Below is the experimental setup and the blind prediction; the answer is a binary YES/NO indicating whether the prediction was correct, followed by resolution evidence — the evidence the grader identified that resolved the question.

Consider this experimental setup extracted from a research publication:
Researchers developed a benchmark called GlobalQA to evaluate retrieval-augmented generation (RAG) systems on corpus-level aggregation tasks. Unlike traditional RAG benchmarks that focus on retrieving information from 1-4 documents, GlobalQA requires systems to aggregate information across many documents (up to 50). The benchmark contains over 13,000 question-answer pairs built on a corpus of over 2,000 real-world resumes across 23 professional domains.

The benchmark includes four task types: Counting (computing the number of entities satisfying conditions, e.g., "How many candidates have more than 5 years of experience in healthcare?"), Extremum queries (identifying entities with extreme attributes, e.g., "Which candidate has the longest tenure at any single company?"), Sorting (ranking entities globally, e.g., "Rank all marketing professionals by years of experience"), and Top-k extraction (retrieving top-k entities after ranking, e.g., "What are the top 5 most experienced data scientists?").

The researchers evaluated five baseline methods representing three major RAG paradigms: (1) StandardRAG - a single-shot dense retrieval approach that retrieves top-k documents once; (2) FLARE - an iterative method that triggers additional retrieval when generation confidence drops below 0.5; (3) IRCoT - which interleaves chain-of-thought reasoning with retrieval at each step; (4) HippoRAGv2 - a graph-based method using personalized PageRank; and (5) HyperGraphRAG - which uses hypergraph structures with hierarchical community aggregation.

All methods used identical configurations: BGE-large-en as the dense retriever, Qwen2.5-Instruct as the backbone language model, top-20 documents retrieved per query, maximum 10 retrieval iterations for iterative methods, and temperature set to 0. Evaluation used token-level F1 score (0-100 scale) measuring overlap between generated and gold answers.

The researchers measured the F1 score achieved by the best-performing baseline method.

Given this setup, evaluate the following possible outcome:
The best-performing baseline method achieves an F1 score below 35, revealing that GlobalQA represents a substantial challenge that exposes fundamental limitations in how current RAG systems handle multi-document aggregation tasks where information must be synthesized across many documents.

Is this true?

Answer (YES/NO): YES